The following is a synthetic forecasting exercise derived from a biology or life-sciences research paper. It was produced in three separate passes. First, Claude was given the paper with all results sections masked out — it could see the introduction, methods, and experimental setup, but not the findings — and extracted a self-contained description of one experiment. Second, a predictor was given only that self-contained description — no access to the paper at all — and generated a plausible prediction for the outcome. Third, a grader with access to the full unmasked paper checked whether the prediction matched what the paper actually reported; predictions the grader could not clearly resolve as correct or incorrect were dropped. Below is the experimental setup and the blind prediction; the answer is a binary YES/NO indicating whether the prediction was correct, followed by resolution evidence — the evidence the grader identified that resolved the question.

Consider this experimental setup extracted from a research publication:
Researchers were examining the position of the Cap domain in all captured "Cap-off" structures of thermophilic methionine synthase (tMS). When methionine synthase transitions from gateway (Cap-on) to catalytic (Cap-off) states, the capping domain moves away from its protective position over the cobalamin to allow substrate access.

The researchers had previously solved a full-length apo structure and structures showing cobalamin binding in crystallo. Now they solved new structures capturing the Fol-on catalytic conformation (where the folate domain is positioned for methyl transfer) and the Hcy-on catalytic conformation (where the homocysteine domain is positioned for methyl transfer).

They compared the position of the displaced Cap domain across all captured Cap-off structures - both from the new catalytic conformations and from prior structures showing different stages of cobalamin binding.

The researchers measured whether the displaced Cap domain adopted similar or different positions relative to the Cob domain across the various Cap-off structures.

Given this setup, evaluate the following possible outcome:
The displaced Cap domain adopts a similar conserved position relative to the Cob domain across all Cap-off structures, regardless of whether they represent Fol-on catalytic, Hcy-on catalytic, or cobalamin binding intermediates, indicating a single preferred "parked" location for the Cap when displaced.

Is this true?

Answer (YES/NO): YES